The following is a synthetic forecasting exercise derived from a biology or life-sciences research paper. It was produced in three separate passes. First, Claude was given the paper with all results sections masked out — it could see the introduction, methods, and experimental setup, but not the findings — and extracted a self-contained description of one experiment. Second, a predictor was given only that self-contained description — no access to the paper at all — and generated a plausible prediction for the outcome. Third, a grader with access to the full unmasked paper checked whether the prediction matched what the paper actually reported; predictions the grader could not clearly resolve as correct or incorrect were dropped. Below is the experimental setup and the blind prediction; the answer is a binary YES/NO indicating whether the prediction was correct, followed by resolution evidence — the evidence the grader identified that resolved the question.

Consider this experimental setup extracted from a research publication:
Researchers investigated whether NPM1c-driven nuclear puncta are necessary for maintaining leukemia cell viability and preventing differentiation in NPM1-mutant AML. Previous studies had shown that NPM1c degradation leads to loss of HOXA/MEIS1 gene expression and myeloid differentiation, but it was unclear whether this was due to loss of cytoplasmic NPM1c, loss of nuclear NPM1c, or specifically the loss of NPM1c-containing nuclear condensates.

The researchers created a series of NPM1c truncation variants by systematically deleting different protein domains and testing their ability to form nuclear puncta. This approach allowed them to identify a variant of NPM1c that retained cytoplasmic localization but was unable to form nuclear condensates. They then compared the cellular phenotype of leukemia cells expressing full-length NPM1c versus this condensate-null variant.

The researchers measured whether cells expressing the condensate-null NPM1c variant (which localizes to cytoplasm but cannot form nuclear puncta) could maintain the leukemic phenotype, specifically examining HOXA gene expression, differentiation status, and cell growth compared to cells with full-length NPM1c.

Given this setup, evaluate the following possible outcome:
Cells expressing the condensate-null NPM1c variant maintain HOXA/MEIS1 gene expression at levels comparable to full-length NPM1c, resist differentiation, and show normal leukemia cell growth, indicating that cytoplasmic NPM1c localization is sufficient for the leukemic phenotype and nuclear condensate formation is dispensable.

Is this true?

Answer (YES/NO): NO